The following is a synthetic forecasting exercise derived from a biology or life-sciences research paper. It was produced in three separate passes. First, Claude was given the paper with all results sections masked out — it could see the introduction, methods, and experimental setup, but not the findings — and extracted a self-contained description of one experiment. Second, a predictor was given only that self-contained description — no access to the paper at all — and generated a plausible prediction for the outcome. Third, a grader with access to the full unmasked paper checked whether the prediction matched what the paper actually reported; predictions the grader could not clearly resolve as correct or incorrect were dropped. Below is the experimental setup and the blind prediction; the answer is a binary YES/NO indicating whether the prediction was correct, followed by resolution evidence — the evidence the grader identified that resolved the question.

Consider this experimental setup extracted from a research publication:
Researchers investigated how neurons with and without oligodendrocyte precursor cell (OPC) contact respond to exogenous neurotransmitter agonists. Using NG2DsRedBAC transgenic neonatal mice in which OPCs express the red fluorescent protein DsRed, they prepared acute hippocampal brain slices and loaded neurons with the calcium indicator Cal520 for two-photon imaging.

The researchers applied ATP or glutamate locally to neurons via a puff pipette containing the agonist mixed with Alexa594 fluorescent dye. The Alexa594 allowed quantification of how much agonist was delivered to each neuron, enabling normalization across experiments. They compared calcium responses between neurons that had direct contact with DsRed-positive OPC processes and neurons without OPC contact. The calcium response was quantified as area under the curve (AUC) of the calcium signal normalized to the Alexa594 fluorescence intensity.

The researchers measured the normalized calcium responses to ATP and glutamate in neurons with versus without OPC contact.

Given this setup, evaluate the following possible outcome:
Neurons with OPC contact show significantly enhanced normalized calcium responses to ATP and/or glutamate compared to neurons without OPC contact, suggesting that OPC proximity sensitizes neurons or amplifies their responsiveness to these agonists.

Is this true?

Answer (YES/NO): NO